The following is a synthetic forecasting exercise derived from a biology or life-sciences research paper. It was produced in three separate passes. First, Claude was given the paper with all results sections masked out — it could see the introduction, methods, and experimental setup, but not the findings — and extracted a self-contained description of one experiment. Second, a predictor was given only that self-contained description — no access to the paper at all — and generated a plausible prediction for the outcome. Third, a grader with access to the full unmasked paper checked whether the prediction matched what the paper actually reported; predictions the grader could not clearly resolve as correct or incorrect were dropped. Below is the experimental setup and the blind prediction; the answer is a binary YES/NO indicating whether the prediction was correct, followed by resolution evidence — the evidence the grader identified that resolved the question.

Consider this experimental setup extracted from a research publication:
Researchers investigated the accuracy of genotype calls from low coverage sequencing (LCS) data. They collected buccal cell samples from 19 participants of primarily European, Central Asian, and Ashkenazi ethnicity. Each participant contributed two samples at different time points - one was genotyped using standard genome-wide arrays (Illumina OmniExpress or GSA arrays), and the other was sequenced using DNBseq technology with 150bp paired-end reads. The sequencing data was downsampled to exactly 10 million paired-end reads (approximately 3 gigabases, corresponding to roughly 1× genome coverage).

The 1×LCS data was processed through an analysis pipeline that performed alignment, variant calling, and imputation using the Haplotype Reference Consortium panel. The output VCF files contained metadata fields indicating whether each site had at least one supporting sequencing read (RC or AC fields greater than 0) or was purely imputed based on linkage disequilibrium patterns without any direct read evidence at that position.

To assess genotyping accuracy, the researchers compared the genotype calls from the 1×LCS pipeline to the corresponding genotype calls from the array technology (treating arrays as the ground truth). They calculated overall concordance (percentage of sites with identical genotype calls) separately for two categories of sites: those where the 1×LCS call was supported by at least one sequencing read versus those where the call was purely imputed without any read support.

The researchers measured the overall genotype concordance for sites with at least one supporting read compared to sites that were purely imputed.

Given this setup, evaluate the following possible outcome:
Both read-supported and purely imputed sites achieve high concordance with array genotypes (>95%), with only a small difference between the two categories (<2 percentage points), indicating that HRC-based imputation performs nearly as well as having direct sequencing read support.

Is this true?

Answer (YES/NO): NO